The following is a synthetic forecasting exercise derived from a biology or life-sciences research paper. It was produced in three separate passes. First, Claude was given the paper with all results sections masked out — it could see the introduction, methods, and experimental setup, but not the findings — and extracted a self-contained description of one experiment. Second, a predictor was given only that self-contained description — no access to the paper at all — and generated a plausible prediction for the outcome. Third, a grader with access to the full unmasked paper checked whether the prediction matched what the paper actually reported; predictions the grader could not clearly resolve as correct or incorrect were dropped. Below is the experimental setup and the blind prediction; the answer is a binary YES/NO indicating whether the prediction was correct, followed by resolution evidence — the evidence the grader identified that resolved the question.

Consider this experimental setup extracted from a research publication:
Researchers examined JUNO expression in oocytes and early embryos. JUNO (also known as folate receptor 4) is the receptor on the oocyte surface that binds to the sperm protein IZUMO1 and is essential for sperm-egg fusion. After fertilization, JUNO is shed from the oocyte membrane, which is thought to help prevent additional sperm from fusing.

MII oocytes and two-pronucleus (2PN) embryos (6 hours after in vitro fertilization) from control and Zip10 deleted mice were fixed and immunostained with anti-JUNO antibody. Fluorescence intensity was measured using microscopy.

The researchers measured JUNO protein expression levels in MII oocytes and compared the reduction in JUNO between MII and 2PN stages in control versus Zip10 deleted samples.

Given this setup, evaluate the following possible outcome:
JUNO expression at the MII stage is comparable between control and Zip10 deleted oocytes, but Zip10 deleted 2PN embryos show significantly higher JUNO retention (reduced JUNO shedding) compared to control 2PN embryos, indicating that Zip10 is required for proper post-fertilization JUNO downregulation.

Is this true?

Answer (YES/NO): NO